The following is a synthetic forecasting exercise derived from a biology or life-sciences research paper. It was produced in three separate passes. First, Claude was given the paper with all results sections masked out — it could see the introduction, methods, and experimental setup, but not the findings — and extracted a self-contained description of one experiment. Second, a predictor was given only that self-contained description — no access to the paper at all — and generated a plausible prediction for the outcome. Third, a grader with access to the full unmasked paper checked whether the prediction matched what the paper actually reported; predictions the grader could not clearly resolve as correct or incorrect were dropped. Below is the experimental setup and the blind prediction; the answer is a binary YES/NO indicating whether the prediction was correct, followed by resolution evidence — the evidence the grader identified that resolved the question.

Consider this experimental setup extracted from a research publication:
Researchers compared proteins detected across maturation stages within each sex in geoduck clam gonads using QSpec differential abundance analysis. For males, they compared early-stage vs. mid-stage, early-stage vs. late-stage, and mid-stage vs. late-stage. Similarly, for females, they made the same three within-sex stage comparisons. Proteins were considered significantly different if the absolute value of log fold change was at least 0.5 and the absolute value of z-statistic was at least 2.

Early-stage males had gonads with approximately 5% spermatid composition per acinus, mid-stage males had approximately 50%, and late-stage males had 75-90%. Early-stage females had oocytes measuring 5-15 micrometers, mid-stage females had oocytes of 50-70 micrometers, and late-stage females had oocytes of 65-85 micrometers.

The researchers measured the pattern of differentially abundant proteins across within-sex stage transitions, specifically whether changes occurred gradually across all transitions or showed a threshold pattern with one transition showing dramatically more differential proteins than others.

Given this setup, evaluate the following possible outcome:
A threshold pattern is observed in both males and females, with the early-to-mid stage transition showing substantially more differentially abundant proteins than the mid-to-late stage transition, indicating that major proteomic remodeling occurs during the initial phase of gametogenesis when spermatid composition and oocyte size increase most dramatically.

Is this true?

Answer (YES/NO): NO